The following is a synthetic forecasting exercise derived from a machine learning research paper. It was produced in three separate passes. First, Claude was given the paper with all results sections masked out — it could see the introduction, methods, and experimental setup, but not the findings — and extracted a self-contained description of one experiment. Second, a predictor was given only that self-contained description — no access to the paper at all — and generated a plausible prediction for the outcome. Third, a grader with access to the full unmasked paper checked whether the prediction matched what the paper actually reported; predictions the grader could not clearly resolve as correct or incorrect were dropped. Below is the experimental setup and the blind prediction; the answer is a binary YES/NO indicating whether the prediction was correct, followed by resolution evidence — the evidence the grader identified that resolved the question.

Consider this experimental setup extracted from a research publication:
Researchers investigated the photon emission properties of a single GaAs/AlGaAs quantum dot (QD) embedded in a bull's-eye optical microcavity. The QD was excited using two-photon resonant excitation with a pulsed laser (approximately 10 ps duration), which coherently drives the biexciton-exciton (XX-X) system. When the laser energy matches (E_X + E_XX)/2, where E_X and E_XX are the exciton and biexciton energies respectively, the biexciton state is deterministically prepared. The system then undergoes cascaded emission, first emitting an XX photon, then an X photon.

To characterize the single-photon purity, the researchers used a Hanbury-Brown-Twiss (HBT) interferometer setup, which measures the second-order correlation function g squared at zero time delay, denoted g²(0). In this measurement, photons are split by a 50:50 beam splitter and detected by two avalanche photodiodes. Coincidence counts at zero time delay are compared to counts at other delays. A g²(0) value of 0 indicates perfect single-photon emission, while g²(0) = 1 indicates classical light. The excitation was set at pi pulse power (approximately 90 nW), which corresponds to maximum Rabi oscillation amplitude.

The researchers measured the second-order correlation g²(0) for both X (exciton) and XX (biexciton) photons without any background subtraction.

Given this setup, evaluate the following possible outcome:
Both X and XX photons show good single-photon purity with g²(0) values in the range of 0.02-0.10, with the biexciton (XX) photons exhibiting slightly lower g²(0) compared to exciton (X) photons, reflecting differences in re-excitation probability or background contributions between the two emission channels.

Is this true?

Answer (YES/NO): NO